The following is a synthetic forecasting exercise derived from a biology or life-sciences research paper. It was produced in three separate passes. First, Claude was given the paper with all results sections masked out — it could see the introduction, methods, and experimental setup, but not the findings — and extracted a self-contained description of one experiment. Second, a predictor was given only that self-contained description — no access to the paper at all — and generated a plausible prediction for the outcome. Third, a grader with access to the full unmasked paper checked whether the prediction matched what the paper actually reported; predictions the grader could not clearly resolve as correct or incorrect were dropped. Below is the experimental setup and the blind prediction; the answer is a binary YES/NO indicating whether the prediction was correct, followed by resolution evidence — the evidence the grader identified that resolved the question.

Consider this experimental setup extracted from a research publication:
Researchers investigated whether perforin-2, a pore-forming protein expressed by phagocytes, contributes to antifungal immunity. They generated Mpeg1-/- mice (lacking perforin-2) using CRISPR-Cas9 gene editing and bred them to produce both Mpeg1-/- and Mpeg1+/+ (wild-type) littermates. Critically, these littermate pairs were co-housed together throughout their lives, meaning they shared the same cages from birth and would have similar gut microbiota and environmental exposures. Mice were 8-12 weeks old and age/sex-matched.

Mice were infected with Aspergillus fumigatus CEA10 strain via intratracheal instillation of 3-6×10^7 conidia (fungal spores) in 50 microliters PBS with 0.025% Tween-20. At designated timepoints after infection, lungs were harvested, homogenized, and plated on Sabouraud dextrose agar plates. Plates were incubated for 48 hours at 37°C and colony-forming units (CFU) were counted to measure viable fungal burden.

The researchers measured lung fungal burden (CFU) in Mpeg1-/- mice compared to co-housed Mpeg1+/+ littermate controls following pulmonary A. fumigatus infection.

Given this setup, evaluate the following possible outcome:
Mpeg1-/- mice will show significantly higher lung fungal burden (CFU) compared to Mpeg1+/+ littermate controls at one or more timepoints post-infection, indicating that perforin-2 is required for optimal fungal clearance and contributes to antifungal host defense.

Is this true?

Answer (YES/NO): NO